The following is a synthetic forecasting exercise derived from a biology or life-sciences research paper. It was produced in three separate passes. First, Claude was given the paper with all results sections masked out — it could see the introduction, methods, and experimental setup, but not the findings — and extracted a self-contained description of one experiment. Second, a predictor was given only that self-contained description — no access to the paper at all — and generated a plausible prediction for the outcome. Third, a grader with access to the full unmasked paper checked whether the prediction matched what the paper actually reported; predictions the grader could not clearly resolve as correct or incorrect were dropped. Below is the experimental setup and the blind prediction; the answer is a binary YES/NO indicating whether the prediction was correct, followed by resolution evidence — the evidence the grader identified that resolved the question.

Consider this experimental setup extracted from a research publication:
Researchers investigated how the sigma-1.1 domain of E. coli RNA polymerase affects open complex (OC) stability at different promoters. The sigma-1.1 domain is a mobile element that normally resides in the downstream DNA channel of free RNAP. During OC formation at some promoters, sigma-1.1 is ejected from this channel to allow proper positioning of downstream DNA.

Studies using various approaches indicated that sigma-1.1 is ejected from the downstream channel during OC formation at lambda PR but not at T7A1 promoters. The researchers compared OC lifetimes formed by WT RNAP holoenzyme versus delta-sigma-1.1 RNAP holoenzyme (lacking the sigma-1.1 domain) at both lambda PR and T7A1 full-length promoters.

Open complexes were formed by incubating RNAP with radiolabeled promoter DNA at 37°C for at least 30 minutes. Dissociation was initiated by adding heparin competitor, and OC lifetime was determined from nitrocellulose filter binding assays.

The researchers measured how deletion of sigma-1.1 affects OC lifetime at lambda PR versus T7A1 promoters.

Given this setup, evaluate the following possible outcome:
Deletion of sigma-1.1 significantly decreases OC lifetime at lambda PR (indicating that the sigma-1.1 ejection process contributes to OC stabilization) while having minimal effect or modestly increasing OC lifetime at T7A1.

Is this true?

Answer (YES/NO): NO